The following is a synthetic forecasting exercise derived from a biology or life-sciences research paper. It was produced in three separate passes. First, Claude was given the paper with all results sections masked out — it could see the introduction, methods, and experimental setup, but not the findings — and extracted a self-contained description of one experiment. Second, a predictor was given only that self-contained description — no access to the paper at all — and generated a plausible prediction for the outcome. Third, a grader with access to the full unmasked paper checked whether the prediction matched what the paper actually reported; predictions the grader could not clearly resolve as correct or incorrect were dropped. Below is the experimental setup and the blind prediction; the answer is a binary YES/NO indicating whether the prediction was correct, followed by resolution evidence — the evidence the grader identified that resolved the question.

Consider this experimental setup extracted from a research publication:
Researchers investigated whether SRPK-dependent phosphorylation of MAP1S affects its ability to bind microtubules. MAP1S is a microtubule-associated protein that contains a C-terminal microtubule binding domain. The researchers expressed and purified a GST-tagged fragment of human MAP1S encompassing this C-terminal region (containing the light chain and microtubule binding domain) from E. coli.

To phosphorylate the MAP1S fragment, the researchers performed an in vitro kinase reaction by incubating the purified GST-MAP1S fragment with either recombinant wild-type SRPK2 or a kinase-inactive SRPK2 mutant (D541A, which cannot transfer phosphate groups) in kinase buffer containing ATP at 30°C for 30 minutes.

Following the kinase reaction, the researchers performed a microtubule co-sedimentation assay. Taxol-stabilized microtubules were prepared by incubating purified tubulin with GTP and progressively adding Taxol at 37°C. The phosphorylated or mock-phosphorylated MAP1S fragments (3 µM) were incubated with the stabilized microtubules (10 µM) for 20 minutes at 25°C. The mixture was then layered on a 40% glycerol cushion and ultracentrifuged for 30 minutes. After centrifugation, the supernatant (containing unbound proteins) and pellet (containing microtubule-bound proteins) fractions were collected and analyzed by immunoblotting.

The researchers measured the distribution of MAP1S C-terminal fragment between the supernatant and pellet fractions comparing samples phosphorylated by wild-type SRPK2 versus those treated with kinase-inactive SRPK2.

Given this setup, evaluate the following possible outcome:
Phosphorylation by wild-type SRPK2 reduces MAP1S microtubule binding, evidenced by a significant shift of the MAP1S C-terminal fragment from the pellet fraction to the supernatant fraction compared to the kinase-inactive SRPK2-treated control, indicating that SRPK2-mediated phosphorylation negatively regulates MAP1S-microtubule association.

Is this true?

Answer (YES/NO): YES